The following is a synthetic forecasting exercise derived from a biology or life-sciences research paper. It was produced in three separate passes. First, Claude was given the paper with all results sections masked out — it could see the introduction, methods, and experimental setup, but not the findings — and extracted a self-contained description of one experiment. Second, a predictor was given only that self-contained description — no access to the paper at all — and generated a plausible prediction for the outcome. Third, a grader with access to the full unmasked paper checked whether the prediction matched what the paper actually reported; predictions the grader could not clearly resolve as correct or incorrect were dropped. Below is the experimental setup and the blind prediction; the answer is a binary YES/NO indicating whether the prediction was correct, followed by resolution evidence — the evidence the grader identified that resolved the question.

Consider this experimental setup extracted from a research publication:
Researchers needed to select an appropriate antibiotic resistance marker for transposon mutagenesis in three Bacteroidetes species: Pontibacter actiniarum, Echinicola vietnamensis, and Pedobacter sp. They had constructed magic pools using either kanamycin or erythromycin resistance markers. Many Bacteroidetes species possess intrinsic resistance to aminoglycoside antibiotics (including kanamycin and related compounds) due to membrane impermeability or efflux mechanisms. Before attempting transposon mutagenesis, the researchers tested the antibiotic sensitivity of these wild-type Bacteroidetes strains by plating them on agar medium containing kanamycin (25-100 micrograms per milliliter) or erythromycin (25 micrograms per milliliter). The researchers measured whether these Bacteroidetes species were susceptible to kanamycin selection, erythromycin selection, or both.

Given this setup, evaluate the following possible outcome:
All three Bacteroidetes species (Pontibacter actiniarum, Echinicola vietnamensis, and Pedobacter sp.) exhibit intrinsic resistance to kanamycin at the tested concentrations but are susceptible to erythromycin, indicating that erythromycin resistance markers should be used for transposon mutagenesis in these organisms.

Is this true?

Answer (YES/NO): NO